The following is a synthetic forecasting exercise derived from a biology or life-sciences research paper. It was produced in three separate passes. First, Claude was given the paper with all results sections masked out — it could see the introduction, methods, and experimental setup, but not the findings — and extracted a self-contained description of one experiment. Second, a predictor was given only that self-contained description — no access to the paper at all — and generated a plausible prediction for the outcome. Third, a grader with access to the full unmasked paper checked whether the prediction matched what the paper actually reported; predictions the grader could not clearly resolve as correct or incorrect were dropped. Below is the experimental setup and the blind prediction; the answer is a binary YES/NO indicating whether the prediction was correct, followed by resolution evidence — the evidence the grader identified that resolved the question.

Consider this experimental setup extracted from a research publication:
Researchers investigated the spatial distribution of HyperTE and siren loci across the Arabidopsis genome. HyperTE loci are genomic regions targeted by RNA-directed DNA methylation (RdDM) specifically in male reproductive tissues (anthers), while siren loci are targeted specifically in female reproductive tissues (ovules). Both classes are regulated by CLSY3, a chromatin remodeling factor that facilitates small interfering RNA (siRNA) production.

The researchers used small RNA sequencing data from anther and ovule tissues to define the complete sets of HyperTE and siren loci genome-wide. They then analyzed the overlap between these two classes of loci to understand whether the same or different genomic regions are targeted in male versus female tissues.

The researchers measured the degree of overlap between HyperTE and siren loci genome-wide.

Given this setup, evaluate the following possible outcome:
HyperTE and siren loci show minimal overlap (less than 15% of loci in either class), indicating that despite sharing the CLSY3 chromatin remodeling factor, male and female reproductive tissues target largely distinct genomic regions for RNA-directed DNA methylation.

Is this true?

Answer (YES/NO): YES